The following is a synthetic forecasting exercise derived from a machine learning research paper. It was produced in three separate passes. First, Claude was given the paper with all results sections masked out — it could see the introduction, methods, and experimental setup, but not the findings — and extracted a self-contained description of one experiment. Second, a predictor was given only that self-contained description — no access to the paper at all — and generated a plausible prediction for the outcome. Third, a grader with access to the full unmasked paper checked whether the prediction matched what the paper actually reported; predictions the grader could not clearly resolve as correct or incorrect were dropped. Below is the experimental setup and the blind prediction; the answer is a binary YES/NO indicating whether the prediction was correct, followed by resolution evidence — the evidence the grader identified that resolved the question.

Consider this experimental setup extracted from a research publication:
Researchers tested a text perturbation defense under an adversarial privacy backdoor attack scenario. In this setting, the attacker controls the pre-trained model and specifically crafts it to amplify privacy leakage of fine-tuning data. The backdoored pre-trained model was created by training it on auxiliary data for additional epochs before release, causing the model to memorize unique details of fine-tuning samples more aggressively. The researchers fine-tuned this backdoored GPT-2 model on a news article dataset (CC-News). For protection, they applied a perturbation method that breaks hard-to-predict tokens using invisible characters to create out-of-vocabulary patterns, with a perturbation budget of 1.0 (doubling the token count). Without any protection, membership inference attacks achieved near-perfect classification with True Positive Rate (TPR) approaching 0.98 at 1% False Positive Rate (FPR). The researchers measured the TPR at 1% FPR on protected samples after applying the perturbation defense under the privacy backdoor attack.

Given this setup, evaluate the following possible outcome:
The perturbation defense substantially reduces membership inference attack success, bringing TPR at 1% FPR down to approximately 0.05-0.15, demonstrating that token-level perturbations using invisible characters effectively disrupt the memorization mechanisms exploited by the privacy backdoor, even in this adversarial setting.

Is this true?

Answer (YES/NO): YES